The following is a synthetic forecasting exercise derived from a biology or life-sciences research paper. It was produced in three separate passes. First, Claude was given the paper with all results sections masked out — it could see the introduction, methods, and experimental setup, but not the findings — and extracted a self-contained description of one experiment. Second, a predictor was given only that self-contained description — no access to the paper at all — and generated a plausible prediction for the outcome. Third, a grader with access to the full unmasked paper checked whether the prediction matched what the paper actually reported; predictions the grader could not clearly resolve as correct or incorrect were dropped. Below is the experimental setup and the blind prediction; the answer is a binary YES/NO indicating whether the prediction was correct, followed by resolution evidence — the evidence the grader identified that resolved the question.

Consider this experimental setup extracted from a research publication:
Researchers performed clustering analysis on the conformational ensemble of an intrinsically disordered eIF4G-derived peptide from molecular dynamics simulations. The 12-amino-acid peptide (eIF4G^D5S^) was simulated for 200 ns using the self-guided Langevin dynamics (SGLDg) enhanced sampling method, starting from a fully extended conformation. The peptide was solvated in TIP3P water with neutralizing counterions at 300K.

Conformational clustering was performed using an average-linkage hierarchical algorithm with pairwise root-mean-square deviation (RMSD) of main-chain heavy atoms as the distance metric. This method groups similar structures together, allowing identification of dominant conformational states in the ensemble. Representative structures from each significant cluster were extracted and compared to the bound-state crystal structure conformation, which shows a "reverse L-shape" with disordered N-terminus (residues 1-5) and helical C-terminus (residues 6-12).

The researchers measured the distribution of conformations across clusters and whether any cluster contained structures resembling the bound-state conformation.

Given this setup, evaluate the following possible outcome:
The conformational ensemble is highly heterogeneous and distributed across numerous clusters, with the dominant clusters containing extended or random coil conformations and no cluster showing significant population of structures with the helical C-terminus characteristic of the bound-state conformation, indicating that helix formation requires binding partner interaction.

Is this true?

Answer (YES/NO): NO